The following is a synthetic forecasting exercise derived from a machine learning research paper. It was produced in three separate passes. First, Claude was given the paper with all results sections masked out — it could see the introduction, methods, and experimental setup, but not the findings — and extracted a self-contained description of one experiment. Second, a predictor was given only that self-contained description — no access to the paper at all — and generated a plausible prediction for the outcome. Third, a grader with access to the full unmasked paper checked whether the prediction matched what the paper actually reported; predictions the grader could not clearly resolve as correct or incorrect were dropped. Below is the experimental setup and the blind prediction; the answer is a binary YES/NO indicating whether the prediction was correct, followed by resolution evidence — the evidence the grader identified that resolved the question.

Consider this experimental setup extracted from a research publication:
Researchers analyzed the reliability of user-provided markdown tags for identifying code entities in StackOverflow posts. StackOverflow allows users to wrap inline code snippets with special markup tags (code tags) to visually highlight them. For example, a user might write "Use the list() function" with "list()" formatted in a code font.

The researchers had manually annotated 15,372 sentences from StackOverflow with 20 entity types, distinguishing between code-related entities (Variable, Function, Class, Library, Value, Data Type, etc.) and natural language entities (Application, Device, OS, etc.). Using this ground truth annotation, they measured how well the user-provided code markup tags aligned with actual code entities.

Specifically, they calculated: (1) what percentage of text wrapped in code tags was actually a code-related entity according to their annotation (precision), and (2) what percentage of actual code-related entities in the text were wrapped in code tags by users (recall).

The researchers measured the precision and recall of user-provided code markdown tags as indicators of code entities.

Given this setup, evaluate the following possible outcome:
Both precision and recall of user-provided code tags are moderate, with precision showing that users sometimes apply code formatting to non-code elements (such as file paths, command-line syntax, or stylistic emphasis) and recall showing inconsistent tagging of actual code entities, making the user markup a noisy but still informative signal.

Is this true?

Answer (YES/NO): NO